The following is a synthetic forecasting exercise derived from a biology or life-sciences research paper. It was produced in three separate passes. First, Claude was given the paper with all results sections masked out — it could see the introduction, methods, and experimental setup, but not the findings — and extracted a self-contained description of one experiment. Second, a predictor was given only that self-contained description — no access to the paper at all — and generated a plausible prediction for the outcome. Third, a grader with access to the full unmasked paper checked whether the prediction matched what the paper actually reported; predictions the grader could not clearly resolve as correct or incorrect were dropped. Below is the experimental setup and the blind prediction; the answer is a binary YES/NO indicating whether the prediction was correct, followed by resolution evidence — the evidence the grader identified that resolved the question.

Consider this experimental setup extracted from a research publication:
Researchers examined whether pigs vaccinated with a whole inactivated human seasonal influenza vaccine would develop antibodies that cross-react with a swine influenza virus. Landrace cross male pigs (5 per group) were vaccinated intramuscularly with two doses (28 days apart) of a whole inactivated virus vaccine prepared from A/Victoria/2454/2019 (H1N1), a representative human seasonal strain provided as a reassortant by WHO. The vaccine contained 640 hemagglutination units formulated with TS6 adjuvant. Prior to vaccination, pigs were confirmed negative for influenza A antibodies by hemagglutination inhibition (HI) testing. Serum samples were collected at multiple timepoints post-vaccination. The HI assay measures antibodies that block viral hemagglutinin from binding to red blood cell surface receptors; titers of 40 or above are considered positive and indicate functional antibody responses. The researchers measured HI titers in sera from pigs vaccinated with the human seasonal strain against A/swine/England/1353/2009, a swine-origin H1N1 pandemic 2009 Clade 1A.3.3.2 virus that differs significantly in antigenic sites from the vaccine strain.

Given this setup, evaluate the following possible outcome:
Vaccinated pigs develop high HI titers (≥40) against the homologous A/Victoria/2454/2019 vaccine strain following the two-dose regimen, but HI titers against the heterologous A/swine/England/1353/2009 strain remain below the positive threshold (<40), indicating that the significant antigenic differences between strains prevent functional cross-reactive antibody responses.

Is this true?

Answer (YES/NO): NO